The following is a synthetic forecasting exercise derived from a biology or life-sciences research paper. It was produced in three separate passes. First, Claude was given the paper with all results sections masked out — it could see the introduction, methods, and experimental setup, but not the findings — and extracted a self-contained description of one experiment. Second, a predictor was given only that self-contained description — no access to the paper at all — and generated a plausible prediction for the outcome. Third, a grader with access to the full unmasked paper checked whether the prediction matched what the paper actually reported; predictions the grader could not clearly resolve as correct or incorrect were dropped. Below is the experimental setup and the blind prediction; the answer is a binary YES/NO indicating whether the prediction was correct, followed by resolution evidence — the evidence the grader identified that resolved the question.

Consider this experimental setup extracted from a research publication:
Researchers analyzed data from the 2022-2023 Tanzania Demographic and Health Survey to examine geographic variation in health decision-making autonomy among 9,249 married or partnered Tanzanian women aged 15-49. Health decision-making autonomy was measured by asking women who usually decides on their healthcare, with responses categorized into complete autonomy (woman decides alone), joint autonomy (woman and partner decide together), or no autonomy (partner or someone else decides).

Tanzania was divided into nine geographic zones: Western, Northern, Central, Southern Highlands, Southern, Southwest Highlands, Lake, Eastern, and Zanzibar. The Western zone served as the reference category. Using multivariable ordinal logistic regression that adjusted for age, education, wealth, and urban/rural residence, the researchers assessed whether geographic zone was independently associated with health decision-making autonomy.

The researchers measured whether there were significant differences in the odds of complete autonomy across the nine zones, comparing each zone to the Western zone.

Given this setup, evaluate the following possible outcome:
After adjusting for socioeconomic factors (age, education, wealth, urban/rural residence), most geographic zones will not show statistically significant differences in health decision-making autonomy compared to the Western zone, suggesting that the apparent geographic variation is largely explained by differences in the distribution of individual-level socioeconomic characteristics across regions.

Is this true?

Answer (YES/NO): NO